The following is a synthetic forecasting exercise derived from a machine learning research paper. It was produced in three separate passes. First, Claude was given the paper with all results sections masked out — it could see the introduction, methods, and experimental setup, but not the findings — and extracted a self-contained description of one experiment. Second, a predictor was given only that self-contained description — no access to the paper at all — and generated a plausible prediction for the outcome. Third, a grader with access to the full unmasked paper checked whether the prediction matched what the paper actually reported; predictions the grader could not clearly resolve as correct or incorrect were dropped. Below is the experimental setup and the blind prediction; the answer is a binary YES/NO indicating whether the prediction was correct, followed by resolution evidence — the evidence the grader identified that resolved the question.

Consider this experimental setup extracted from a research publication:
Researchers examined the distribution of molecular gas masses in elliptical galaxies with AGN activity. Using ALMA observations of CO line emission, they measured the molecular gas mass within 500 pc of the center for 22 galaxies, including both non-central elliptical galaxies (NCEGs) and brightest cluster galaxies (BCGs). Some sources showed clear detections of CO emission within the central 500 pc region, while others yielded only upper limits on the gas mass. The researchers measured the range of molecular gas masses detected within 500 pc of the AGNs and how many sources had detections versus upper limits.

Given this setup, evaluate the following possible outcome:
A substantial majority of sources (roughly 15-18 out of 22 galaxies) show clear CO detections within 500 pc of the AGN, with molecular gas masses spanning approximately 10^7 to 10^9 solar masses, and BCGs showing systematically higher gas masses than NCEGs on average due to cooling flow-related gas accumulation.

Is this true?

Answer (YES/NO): NO